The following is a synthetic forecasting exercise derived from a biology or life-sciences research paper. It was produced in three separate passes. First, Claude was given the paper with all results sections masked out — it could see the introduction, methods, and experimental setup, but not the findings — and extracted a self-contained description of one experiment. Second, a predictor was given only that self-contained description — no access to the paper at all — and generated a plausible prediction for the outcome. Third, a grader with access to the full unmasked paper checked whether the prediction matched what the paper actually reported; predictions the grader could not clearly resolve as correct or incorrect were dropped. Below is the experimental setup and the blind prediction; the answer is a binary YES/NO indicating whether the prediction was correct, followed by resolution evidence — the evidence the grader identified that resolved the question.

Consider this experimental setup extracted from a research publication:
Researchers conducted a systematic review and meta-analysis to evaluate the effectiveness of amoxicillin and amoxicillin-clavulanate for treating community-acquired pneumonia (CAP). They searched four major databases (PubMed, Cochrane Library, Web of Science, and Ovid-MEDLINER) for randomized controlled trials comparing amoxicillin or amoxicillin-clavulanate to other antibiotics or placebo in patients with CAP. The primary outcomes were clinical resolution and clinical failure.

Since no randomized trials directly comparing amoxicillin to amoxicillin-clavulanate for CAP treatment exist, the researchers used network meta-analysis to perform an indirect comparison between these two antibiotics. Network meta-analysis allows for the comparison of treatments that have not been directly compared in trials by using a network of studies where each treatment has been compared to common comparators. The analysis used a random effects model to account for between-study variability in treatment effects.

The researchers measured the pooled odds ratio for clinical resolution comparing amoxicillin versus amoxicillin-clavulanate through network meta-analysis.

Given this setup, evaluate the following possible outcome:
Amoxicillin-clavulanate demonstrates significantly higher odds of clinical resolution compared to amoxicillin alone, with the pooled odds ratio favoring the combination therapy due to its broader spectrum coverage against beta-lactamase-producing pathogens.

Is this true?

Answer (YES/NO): NO